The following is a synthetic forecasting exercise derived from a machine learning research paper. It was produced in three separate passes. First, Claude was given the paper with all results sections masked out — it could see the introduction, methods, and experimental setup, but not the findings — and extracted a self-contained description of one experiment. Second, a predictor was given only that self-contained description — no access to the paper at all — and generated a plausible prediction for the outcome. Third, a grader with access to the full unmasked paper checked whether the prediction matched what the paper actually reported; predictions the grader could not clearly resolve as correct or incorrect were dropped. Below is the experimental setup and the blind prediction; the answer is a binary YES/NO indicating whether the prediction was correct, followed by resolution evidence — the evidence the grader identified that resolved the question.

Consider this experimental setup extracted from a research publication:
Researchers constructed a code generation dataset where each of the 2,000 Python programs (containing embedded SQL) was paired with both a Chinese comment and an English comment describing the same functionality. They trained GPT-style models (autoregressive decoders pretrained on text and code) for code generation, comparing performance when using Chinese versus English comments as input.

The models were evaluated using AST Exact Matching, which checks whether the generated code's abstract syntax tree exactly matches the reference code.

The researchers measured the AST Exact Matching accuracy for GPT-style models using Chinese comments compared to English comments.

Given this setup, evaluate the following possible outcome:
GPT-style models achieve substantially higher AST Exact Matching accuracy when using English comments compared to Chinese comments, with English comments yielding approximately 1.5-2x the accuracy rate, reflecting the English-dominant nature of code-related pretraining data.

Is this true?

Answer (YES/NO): NO